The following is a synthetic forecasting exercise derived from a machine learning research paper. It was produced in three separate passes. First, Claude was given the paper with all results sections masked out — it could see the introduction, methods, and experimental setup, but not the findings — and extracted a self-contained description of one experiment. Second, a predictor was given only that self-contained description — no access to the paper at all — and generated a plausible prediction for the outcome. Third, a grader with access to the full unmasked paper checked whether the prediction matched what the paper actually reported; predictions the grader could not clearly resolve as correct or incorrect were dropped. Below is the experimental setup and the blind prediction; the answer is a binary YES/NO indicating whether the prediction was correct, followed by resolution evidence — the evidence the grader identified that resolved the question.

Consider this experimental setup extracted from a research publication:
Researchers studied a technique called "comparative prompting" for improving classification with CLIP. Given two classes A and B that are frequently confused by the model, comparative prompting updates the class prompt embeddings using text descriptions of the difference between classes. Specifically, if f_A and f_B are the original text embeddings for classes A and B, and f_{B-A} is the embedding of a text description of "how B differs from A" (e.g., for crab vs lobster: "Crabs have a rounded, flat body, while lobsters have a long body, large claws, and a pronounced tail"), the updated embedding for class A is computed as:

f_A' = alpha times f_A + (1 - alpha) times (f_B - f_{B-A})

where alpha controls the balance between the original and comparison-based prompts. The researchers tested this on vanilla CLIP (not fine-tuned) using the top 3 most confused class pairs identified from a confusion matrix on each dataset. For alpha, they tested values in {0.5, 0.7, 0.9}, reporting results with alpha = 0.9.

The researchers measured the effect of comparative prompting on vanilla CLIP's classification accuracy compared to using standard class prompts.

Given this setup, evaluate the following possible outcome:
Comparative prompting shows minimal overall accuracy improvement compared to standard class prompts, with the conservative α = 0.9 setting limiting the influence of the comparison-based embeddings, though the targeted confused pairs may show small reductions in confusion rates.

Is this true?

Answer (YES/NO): NO